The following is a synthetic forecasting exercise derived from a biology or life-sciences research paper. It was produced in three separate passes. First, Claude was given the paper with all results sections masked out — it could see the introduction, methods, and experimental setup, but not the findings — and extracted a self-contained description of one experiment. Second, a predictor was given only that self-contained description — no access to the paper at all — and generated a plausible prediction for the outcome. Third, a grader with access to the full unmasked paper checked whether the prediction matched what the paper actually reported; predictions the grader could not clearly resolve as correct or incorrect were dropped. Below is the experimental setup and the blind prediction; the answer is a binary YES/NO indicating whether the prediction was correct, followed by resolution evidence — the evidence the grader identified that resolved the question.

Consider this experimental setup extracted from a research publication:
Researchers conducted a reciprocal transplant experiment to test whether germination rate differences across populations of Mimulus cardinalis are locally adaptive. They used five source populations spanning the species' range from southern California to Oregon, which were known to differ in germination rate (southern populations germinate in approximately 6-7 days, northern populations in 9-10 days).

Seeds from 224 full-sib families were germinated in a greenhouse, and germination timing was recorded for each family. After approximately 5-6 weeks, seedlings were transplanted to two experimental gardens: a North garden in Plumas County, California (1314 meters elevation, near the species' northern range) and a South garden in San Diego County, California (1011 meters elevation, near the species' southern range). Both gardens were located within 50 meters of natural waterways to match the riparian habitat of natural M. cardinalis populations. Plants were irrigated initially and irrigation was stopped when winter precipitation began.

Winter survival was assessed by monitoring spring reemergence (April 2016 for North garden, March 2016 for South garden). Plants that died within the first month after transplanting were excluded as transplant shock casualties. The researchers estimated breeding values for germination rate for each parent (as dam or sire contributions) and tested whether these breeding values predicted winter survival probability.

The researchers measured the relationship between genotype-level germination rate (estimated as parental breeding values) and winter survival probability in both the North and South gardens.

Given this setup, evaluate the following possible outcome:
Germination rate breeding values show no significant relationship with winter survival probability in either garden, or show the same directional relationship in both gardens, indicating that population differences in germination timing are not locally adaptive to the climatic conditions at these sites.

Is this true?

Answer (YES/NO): YES